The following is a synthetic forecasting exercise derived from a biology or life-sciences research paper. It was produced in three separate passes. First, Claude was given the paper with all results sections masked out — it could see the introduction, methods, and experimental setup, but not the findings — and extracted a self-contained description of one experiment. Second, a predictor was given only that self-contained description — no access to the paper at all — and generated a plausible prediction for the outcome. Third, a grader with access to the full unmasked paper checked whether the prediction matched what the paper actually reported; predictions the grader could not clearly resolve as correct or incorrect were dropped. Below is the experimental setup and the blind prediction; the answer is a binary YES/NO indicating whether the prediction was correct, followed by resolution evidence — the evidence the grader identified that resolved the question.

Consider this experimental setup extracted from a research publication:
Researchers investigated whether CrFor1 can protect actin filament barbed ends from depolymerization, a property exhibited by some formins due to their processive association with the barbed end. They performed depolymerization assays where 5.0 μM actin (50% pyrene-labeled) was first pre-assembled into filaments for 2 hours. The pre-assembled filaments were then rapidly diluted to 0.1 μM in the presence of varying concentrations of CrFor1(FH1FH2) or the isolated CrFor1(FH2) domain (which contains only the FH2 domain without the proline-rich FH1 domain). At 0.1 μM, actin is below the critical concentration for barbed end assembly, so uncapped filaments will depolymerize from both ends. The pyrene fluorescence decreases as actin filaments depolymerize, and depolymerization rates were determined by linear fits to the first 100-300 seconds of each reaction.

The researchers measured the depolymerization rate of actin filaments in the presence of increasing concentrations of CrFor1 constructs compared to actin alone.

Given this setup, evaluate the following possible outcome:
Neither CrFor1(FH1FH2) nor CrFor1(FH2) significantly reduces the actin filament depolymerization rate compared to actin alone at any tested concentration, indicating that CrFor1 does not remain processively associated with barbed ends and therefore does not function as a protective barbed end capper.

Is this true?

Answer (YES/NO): NO